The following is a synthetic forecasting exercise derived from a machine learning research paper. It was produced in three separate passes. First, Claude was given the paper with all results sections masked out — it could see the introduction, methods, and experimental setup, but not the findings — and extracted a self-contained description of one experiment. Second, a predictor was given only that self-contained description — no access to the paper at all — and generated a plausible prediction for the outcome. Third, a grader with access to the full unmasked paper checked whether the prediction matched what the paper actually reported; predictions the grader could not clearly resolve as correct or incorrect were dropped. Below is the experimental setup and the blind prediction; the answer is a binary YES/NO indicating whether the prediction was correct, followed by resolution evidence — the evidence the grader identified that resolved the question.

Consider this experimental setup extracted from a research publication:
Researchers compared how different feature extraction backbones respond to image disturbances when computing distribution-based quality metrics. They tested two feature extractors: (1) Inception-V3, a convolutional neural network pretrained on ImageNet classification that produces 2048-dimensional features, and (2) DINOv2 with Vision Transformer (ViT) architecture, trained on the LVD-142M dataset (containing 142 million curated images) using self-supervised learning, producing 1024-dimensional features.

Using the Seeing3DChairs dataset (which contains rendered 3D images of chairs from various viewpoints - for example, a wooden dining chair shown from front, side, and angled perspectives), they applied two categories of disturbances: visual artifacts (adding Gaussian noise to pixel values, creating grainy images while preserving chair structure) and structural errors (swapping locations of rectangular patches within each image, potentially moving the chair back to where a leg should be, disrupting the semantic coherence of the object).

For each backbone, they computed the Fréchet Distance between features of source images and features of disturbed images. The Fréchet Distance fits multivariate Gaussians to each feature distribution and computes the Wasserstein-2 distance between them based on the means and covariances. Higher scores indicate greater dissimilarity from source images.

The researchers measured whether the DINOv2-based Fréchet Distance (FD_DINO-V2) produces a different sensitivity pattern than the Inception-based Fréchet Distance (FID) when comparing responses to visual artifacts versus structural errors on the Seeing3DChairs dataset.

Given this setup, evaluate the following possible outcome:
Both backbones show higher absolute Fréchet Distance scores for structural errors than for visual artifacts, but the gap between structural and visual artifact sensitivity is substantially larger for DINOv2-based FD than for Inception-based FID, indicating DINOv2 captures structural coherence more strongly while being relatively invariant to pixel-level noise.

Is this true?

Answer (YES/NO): NO